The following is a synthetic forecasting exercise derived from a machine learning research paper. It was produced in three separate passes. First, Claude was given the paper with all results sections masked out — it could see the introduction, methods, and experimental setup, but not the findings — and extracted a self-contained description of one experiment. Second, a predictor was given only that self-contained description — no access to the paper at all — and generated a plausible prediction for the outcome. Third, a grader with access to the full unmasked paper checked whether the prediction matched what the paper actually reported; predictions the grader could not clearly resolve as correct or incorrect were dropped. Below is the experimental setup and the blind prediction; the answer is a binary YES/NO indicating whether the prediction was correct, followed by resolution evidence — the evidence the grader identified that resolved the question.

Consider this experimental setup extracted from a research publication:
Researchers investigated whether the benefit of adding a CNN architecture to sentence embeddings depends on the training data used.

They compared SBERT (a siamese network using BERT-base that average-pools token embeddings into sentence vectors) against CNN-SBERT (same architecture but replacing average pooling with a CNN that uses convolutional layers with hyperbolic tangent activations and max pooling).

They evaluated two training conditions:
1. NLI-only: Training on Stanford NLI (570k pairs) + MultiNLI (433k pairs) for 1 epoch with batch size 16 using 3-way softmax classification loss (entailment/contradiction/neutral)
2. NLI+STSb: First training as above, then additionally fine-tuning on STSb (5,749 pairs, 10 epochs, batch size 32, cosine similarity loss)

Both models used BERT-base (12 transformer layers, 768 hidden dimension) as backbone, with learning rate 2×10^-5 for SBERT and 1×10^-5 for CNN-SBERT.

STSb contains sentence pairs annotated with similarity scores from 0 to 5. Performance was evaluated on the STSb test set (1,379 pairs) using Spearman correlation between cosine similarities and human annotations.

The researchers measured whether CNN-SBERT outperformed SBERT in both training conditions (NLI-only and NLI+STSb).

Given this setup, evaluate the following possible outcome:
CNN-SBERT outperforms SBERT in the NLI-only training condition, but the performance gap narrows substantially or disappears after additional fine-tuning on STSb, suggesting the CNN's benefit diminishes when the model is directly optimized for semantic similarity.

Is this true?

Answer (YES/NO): NO